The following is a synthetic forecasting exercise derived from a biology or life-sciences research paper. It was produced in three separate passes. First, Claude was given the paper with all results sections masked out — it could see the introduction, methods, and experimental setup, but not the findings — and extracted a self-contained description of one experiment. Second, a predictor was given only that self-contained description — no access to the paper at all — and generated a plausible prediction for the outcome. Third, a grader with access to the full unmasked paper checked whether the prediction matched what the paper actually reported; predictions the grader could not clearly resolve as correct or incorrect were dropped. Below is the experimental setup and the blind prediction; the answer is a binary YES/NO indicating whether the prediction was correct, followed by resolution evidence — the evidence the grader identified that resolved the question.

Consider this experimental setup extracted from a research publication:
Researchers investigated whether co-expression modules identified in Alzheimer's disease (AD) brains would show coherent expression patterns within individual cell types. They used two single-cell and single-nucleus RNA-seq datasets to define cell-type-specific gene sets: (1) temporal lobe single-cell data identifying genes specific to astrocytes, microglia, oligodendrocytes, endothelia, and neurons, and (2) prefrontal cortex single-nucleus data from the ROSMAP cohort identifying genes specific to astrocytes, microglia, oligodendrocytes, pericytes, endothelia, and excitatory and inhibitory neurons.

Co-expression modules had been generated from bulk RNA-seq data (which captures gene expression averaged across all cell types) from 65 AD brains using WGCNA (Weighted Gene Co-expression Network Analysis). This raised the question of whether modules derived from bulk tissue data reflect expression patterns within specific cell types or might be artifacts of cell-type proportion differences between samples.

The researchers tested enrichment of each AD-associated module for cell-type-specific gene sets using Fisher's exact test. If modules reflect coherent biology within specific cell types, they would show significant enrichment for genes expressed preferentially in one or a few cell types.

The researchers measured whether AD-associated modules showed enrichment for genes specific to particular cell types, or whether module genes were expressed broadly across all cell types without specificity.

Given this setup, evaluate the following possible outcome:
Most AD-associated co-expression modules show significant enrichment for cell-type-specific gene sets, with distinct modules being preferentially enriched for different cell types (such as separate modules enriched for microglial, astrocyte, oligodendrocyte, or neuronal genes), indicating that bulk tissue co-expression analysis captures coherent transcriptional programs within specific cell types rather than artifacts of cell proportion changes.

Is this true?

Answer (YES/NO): YES